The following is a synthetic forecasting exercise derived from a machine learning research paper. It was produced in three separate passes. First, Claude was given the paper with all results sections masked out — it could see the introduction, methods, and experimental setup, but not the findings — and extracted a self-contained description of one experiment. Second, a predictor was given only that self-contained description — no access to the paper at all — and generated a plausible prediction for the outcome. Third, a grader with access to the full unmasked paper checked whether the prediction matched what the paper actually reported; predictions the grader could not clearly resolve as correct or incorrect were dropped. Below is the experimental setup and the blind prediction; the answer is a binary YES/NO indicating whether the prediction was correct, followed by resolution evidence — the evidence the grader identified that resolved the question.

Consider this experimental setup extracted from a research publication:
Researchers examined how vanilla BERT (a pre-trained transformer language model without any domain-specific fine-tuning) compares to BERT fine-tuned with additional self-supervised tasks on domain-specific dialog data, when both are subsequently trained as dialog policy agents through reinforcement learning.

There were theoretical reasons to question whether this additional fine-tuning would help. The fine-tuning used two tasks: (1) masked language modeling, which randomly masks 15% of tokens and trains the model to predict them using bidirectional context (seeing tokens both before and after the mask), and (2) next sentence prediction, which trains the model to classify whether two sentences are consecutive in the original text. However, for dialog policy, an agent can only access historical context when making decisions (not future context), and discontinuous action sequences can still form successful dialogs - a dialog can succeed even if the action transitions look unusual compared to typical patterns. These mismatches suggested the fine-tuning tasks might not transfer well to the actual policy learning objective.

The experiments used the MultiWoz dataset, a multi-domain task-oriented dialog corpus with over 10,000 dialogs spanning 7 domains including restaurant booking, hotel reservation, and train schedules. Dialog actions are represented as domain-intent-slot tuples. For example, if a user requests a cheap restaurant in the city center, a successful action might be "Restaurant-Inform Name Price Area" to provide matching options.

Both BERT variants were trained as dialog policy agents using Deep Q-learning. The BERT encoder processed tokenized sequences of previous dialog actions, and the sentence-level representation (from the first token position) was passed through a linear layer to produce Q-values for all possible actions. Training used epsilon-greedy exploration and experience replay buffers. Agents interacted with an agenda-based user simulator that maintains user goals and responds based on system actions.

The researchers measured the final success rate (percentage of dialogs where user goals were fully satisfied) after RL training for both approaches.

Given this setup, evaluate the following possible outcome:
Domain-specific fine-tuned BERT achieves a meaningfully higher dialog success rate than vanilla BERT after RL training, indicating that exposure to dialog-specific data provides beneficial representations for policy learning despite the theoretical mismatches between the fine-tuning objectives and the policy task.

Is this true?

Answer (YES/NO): YES